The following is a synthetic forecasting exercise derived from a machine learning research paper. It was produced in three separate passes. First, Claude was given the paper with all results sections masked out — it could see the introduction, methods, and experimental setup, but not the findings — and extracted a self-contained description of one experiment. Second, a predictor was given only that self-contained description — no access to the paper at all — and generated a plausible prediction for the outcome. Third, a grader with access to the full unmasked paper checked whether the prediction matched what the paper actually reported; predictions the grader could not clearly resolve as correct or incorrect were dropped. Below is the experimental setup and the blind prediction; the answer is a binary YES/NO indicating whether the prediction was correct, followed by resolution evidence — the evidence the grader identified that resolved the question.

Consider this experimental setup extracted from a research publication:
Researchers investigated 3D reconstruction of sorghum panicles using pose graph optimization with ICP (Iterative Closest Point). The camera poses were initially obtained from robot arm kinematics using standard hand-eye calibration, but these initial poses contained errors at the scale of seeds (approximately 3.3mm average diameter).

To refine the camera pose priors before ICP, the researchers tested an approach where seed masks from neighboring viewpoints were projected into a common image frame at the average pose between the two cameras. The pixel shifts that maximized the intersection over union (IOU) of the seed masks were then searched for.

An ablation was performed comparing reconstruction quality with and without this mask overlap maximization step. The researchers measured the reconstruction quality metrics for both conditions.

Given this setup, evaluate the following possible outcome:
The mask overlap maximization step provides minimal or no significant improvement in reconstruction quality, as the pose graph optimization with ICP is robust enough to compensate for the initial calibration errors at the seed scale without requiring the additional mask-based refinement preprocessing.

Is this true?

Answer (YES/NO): NO